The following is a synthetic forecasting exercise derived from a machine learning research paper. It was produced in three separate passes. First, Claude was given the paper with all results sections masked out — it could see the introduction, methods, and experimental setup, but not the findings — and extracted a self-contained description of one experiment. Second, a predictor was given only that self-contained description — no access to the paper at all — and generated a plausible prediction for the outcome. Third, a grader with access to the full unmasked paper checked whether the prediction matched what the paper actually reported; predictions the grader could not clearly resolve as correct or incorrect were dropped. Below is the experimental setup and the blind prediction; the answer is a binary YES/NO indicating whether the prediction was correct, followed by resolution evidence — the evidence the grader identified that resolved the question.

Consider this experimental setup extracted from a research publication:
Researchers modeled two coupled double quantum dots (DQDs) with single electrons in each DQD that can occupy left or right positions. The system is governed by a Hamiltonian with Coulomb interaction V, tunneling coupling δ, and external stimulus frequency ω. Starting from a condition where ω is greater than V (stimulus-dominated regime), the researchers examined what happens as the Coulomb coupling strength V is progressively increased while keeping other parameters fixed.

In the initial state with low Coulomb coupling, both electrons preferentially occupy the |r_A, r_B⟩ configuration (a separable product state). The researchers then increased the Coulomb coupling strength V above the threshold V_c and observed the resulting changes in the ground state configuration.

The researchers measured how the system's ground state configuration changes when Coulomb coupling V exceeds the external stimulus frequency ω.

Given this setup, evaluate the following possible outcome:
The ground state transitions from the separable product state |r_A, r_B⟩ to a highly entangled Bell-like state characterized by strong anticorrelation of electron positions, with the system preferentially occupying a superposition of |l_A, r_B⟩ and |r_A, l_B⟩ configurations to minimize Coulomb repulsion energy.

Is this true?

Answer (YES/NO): YES